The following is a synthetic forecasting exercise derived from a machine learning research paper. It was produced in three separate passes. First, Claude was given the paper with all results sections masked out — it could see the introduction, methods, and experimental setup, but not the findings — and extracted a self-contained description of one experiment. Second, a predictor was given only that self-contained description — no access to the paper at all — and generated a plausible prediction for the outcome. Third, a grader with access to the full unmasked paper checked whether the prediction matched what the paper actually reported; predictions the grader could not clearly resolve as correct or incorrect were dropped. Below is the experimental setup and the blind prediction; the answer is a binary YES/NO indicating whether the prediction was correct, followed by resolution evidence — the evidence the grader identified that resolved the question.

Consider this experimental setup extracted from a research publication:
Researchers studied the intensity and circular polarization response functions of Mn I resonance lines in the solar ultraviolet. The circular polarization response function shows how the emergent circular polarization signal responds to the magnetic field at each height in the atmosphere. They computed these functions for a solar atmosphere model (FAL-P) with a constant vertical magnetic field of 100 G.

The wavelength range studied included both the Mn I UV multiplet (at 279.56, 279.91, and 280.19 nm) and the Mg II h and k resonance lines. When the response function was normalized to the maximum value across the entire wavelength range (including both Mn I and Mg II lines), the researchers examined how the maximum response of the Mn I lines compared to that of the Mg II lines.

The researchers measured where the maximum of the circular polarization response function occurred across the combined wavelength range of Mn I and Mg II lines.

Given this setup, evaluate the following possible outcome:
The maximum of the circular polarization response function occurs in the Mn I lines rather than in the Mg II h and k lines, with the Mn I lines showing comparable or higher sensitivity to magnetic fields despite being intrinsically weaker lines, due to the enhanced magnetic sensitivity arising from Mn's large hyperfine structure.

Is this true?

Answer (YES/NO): NO